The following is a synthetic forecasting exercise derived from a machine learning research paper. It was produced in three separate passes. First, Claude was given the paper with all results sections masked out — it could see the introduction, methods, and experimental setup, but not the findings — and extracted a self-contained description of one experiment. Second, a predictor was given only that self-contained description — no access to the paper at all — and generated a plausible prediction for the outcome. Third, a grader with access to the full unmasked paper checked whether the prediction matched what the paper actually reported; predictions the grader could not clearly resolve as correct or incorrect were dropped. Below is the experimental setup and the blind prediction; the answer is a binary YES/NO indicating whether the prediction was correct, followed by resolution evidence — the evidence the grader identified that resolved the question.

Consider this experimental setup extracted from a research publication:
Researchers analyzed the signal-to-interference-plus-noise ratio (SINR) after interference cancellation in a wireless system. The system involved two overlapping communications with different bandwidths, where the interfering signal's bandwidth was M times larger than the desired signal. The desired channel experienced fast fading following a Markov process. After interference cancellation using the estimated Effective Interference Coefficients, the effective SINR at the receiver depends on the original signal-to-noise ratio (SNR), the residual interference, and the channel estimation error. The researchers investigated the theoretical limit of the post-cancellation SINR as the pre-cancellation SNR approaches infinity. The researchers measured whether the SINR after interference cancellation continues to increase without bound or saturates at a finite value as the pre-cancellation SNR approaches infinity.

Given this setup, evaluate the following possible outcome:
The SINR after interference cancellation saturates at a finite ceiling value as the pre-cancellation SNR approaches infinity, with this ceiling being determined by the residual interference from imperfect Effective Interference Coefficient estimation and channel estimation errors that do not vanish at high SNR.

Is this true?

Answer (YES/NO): NO